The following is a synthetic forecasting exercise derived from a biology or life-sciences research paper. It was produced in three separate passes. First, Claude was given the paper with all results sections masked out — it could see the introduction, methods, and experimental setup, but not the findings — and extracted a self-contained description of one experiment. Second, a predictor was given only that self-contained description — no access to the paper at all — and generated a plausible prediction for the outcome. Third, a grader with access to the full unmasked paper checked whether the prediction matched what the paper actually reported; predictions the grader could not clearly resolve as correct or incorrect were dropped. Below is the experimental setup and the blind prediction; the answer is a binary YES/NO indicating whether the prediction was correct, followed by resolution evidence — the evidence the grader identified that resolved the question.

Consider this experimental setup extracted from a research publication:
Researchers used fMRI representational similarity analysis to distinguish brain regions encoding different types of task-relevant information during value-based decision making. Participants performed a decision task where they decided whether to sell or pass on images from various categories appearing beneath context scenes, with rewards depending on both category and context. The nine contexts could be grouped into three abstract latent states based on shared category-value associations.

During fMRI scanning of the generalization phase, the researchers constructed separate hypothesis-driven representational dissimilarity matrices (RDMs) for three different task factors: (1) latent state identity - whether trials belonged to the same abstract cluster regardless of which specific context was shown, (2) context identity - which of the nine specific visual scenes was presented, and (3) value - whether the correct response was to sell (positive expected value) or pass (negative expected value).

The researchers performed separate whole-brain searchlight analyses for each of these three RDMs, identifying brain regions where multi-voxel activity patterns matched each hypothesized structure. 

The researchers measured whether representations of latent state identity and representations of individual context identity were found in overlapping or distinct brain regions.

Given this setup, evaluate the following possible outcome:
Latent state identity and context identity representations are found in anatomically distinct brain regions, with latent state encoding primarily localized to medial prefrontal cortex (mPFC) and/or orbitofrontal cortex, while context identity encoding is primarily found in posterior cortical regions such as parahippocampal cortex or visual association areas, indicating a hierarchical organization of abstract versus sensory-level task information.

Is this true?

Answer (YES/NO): NO